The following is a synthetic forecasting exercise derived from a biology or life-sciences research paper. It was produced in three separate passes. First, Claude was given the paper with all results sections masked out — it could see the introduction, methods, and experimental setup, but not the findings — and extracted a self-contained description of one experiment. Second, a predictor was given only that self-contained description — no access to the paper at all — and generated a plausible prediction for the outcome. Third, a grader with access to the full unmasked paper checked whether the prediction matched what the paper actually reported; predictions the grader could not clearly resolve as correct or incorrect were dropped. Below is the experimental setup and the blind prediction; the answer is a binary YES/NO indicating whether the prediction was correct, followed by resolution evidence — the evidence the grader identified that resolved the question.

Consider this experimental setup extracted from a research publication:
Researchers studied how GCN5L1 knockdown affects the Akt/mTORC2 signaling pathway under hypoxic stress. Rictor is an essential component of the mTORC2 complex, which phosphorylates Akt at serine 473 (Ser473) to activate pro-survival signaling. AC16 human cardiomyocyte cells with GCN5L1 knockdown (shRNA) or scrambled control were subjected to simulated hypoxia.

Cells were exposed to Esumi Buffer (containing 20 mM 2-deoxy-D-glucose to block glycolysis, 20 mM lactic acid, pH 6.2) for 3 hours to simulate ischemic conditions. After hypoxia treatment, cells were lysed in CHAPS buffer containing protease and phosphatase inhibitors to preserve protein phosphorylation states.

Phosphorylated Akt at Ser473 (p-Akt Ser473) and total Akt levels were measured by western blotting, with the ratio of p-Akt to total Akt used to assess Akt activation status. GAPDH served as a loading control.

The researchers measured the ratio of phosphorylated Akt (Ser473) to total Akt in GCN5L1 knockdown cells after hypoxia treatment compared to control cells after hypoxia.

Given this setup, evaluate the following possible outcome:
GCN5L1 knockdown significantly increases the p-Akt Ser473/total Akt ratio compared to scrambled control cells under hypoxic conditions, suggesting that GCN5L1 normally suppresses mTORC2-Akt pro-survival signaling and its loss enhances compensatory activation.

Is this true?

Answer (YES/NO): NO